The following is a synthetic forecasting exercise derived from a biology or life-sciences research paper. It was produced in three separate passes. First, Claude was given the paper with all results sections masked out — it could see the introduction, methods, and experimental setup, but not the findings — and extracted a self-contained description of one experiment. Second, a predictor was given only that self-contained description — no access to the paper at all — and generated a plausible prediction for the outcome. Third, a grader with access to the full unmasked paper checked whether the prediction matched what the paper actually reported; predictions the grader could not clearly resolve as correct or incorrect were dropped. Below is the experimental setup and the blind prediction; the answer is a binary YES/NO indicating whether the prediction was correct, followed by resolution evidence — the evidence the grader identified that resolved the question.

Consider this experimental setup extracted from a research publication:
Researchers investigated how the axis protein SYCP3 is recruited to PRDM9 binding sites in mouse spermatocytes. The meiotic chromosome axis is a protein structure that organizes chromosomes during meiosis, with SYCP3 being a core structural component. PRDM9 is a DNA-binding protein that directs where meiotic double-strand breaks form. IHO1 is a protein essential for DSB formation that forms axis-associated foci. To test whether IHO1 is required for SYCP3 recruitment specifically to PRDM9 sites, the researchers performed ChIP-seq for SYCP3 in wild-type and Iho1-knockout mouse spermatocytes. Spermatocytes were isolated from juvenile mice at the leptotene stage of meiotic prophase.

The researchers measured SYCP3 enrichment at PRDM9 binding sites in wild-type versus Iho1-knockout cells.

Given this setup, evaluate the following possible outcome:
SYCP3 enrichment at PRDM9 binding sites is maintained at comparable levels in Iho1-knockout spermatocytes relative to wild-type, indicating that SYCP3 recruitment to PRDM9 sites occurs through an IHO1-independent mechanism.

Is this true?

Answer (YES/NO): NO